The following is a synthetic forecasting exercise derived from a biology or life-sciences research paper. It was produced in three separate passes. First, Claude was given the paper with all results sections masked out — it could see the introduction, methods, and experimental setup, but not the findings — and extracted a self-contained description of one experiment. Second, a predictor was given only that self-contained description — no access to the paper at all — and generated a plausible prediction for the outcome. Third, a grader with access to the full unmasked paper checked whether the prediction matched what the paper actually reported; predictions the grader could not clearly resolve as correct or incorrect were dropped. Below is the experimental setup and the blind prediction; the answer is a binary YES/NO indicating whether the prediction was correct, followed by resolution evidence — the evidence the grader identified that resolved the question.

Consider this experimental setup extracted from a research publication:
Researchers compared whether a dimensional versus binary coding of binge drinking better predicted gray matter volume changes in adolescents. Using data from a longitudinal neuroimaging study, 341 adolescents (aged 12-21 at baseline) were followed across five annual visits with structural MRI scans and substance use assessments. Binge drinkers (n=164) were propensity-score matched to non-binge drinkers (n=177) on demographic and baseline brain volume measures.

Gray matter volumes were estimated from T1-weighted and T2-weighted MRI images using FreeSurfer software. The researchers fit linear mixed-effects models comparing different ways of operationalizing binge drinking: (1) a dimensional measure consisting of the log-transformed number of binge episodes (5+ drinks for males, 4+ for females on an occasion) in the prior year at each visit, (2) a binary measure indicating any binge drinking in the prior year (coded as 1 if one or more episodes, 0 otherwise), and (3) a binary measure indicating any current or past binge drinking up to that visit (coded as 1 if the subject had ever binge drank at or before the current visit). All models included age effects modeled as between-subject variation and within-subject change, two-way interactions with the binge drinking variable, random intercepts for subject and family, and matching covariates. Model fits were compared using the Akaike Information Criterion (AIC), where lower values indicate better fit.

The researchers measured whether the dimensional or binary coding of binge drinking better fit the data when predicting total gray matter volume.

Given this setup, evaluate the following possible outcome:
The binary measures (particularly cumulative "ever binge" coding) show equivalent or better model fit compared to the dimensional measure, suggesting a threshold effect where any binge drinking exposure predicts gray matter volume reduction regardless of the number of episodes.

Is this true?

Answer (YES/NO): NO